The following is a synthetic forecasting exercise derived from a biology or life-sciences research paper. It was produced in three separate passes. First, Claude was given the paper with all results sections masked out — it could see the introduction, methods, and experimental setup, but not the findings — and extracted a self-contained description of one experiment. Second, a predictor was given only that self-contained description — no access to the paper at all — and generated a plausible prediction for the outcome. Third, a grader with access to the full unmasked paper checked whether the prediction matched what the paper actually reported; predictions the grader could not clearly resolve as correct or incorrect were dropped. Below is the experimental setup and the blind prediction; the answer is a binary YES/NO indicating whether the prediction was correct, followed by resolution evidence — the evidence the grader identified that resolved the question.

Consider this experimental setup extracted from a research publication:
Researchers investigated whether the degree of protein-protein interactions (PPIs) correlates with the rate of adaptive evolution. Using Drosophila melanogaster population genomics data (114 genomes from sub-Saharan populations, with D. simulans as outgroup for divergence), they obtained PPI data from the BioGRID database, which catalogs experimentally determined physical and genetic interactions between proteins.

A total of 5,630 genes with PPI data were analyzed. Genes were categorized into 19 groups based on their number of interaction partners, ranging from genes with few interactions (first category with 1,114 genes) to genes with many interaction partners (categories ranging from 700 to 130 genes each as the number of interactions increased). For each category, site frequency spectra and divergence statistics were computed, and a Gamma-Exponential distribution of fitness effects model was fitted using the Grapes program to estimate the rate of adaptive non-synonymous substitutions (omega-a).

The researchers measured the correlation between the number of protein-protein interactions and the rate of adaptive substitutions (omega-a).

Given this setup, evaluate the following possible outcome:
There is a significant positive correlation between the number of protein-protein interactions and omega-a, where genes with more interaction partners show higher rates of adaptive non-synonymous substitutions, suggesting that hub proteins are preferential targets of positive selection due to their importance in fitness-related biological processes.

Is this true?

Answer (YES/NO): NO